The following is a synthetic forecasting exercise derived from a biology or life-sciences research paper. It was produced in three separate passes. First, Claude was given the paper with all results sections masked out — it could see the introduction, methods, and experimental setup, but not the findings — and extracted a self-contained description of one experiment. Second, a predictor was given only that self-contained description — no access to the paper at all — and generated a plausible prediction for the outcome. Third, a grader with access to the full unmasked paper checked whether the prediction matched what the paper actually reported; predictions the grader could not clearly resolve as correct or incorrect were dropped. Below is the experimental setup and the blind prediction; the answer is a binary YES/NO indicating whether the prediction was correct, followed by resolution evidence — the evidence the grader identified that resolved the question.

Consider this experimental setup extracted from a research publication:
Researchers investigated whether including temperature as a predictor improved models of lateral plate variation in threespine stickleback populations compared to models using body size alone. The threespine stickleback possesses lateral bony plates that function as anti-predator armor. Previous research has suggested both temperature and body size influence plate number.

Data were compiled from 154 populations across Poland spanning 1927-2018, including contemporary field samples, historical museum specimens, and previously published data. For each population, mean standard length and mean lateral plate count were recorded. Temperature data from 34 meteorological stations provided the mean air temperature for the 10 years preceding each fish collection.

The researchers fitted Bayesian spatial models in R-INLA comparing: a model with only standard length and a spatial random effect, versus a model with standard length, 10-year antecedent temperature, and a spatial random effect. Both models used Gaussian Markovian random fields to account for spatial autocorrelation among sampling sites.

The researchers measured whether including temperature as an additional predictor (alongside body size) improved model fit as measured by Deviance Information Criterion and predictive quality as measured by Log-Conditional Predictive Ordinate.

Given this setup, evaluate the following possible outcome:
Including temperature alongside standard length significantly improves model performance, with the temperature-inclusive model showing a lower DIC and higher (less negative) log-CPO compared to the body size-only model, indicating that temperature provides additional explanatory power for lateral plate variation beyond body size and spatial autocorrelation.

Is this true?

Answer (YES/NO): YES